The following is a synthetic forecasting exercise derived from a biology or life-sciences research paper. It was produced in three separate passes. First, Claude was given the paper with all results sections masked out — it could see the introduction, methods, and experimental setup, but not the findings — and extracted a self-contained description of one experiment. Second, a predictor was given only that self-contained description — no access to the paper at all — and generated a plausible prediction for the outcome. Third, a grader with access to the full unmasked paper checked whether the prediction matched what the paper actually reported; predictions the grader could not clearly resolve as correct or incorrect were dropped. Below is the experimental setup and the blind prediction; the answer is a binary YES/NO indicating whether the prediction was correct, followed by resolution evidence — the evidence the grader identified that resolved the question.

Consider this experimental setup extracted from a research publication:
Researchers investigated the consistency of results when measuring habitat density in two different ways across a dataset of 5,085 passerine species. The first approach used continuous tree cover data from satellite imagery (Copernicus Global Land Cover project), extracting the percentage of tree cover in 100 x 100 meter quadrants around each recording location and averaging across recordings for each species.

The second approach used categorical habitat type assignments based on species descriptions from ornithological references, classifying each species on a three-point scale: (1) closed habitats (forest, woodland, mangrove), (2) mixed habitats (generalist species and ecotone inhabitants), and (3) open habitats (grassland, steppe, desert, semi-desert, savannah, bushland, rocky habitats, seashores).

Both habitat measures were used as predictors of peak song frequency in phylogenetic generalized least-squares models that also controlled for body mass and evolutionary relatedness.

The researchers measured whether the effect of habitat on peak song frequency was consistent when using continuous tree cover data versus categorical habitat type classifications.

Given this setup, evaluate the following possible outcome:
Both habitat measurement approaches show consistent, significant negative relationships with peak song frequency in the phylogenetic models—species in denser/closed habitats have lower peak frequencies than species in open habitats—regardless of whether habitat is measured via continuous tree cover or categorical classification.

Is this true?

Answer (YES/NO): NO